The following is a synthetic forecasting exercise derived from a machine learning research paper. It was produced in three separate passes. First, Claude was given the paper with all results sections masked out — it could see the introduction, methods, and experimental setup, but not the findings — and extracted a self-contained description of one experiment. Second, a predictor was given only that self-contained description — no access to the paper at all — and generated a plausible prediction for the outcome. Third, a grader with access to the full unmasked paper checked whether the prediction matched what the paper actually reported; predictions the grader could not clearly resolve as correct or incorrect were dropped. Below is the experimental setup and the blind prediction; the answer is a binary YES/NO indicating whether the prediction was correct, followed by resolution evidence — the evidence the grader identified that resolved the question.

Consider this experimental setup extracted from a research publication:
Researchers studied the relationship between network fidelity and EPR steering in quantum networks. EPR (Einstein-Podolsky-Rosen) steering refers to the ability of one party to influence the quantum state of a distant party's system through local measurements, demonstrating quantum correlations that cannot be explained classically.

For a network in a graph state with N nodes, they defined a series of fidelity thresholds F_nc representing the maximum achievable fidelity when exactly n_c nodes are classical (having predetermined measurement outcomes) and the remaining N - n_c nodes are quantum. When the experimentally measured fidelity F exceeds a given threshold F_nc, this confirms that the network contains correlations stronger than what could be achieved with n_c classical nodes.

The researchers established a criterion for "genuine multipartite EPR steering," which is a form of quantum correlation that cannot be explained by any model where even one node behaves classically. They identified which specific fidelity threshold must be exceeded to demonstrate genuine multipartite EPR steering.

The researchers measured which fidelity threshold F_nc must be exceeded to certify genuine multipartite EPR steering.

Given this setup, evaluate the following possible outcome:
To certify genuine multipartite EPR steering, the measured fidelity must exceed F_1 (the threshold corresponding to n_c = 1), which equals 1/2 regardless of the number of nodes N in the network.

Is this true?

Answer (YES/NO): NO